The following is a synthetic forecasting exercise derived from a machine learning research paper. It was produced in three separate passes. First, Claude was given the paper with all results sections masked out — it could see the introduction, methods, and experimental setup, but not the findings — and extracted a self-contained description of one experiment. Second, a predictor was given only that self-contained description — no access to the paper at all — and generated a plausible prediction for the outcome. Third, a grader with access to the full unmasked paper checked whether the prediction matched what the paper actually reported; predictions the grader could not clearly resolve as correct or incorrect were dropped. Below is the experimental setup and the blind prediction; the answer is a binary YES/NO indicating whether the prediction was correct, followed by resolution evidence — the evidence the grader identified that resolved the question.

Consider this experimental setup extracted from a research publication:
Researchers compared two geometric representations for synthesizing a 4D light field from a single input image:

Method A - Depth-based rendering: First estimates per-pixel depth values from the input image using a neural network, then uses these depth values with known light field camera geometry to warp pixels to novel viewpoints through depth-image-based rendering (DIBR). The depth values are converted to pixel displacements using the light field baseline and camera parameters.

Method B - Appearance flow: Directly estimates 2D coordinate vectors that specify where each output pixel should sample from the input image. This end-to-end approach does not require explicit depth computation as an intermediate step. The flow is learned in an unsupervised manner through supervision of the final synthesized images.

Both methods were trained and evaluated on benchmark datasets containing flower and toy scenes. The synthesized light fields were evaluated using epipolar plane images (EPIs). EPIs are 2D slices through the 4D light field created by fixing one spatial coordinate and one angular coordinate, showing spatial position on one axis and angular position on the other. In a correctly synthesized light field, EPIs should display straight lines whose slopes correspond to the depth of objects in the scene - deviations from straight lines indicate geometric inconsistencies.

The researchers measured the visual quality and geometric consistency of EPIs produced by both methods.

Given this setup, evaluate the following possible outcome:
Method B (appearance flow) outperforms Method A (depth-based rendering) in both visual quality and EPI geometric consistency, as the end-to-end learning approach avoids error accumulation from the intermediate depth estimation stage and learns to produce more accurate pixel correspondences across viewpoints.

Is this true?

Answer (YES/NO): YES